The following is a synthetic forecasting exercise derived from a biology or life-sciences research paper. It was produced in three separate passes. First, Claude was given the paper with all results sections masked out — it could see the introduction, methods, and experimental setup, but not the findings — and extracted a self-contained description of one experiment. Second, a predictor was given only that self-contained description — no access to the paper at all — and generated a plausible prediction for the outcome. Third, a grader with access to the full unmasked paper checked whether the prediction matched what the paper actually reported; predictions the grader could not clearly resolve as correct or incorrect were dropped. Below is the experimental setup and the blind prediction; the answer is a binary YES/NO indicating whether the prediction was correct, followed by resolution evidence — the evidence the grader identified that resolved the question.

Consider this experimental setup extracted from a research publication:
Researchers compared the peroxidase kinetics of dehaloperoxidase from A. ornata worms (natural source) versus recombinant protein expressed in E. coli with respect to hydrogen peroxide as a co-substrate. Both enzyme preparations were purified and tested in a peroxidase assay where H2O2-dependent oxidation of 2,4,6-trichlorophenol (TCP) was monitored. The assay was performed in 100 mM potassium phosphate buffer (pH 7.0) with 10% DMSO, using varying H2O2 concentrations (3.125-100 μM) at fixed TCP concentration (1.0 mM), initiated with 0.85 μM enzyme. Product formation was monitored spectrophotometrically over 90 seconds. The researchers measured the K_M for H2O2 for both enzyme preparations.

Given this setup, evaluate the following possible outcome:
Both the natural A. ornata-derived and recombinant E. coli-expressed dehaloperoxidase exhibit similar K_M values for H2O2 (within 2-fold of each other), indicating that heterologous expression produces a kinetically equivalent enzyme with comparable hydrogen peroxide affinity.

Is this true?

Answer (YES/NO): YES